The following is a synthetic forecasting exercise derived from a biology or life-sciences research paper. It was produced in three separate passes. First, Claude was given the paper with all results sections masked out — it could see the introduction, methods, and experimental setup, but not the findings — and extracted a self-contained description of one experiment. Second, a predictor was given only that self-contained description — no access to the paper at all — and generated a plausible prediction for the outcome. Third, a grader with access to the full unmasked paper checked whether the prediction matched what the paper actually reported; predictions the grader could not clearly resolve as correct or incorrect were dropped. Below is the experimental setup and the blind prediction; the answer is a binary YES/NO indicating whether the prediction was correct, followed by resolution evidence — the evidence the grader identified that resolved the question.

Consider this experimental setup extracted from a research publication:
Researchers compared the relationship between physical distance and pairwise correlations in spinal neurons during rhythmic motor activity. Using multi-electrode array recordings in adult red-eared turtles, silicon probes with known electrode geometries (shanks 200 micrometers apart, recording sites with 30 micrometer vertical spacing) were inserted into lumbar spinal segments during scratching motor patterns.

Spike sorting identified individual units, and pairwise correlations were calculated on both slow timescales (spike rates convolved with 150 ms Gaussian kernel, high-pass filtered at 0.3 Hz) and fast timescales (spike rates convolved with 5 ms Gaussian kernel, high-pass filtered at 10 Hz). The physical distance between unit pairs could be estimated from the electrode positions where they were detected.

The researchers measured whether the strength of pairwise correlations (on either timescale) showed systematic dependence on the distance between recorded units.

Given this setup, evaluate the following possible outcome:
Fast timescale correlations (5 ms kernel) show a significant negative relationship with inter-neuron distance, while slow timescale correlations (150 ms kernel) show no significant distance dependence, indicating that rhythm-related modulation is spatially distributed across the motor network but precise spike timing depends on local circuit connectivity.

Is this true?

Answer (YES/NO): NO